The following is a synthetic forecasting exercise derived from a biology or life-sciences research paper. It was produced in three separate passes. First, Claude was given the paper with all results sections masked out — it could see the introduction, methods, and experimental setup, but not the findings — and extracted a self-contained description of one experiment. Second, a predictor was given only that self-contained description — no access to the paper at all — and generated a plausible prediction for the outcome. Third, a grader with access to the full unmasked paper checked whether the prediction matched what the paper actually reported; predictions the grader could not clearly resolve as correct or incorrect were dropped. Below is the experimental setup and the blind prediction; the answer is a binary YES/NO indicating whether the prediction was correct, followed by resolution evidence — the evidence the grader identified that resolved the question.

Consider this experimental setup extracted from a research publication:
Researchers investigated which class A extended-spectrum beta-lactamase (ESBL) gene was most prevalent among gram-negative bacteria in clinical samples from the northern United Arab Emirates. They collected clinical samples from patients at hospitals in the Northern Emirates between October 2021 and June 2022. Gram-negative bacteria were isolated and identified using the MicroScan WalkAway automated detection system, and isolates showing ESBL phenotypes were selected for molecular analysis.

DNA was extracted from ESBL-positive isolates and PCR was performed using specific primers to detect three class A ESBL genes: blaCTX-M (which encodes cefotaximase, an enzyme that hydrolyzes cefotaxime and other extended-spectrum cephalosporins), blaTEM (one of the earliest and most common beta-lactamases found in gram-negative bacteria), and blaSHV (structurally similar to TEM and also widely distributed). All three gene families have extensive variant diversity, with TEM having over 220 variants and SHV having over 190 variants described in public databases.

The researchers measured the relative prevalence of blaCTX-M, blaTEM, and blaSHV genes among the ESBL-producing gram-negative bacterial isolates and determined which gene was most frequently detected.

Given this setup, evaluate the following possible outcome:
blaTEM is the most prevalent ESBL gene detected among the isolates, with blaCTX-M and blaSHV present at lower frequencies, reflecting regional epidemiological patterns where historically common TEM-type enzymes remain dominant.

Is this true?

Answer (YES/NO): NO